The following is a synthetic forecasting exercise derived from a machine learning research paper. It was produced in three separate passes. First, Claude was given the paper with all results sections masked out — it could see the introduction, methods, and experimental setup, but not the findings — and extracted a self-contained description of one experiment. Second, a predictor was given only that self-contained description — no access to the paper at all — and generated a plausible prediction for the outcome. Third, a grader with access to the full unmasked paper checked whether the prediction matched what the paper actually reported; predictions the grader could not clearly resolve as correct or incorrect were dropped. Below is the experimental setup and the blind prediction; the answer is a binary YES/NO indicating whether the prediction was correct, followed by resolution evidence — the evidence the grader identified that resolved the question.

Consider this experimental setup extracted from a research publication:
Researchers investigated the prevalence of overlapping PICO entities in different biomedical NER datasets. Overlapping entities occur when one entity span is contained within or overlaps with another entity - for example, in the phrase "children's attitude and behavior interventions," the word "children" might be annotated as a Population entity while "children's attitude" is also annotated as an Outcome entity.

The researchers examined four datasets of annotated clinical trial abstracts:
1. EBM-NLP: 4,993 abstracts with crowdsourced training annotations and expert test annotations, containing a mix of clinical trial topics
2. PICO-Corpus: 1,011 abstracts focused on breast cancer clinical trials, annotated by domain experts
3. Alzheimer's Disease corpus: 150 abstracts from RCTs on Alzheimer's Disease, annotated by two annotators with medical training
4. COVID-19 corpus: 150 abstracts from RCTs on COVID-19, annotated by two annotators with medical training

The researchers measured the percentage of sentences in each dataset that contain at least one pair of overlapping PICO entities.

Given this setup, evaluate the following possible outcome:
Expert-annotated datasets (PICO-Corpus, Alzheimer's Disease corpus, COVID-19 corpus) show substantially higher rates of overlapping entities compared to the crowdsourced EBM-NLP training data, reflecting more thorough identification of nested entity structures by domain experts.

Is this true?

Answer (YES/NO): NO